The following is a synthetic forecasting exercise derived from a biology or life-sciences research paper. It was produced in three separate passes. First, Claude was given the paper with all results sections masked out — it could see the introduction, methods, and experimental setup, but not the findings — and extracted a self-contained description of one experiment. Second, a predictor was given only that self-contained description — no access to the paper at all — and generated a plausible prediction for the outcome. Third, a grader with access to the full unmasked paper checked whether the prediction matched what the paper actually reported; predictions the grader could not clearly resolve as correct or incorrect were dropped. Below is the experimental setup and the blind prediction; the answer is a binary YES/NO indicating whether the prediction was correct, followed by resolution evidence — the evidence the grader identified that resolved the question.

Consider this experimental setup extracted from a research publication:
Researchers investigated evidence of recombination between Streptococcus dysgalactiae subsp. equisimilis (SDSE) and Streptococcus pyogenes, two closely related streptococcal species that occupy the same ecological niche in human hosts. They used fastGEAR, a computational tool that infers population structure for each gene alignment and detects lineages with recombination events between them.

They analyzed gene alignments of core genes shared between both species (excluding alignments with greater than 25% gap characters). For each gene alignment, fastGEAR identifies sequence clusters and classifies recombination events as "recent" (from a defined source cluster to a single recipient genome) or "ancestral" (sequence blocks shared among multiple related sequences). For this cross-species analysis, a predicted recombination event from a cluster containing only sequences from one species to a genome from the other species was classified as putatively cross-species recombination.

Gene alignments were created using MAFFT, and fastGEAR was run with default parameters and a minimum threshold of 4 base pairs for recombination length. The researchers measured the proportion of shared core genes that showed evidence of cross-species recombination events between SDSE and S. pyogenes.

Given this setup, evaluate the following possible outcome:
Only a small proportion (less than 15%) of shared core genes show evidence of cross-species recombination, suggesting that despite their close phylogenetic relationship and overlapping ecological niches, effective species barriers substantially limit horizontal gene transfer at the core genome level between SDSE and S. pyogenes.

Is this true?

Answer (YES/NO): NO